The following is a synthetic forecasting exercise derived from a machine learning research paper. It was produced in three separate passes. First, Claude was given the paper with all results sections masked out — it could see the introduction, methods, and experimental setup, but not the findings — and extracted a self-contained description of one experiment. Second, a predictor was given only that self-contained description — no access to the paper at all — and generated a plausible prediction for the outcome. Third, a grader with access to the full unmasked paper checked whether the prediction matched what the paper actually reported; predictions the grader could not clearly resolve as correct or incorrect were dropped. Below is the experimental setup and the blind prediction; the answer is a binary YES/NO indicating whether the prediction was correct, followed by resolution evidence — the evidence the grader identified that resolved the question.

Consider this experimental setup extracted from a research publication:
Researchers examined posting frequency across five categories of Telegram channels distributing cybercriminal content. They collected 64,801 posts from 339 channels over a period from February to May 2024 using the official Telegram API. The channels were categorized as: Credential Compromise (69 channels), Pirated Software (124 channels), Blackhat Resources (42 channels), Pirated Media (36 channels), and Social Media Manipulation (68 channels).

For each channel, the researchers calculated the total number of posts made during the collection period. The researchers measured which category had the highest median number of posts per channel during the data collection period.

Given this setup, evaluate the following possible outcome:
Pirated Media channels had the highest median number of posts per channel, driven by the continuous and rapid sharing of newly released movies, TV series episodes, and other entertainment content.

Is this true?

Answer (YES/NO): NO